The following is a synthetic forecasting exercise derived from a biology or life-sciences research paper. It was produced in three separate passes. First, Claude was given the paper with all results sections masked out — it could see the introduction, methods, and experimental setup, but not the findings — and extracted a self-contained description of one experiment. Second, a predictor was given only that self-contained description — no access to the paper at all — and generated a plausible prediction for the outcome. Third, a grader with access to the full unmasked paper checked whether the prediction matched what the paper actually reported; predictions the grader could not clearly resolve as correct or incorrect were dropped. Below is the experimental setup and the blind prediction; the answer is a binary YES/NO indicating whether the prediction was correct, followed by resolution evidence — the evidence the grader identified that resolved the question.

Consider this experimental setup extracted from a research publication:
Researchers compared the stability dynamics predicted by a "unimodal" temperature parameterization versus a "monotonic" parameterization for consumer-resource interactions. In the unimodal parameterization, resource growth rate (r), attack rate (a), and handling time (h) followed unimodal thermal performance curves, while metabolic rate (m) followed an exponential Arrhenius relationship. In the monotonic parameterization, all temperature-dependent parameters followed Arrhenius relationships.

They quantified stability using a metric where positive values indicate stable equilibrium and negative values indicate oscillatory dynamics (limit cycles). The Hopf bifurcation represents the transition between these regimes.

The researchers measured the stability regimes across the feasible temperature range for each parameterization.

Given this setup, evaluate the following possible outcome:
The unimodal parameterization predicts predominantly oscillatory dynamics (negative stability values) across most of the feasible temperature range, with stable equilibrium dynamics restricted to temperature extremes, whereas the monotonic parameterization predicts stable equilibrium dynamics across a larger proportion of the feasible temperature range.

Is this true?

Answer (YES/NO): YES